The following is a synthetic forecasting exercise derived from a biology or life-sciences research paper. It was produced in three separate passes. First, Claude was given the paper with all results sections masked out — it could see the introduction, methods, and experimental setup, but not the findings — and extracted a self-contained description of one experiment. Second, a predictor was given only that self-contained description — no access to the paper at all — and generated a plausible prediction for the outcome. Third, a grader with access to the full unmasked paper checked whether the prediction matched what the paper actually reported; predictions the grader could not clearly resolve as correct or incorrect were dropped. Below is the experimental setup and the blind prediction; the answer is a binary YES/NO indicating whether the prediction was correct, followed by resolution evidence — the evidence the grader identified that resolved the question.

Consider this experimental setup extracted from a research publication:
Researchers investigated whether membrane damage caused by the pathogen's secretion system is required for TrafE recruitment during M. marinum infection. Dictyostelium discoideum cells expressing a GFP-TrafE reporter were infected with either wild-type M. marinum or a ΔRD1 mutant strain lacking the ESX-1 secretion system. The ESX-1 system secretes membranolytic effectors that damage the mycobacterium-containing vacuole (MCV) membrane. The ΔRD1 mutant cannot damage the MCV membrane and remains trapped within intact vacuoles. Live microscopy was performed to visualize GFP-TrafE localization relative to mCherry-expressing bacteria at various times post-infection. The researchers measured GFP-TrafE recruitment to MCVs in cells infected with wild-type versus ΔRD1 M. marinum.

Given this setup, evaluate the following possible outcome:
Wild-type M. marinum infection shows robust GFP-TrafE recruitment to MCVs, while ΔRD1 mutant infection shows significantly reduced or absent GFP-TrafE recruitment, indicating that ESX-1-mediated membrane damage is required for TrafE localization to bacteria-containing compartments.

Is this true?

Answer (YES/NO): YES